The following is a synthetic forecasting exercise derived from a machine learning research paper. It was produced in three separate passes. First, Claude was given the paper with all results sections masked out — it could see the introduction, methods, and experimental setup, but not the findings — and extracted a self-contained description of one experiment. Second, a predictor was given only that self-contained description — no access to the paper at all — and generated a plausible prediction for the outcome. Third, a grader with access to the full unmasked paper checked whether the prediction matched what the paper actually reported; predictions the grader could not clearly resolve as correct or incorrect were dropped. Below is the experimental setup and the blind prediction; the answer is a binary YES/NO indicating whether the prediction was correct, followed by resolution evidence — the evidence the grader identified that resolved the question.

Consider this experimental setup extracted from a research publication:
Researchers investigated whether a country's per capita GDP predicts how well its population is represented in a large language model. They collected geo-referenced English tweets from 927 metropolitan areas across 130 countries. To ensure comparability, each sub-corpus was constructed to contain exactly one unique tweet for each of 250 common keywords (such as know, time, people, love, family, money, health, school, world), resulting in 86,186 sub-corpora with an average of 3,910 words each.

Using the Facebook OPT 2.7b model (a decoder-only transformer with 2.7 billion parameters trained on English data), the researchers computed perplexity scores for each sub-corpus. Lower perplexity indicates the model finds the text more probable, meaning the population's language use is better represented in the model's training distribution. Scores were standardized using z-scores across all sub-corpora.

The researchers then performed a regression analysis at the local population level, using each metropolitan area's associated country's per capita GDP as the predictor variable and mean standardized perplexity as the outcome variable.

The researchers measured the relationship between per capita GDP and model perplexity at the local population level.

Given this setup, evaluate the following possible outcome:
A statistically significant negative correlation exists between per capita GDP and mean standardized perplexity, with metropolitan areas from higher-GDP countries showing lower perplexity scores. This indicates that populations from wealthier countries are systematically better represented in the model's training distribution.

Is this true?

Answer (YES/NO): NO